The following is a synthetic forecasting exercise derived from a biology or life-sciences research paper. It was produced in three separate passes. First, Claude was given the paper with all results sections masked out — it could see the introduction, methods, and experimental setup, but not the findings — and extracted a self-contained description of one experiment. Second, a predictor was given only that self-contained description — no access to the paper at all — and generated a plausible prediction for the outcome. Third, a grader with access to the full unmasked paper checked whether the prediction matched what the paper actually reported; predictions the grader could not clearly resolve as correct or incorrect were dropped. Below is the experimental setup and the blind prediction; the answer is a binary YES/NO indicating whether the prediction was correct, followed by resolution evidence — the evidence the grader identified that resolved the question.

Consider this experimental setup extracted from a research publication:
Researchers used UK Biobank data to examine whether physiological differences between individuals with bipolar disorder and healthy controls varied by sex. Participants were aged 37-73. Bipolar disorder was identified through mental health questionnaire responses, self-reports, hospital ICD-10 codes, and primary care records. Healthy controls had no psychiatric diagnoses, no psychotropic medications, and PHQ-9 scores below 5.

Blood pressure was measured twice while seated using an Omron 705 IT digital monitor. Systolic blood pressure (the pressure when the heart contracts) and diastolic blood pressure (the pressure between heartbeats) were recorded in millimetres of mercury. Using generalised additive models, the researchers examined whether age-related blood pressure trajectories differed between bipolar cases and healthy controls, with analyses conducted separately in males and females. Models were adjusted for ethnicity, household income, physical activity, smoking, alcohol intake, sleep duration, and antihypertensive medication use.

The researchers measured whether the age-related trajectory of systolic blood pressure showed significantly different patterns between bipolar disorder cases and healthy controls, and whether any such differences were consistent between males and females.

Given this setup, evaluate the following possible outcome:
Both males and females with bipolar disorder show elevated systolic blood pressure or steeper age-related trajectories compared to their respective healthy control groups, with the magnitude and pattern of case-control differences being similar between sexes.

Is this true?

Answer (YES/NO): NO